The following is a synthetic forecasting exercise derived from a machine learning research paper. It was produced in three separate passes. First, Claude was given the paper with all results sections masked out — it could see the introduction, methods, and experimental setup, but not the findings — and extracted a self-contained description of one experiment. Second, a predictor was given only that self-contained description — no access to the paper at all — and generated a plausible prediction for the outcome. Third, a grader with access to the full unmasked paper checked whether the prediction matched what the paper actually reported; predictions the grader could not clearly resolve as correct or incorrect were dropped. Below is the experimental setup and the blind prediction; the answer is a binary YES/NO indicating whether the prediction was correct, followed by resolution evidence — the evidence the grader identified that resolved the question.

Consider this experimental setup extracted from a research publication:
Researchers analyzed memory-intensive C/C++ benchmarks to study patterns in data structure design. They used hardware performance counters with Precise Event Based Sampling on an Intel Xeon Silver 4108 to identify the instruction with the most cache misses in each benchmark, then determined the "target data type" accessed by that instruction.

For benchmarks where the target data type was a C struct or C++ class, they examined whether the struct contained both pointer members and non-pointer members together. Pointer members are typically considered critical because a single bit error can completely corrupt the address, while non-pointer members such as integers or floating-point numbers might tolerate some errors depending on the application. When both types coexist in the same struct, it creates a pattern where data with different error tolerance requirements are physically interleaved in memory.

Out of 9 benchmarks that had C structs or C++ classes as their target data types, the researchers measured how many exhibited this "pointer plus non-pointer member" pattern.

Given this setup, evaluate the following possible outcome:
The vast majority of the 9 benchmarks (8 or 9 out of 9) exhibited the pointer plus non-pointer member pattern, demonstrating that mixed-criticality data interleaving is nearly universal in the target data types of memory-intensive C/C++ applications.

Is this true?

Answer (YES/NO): NO